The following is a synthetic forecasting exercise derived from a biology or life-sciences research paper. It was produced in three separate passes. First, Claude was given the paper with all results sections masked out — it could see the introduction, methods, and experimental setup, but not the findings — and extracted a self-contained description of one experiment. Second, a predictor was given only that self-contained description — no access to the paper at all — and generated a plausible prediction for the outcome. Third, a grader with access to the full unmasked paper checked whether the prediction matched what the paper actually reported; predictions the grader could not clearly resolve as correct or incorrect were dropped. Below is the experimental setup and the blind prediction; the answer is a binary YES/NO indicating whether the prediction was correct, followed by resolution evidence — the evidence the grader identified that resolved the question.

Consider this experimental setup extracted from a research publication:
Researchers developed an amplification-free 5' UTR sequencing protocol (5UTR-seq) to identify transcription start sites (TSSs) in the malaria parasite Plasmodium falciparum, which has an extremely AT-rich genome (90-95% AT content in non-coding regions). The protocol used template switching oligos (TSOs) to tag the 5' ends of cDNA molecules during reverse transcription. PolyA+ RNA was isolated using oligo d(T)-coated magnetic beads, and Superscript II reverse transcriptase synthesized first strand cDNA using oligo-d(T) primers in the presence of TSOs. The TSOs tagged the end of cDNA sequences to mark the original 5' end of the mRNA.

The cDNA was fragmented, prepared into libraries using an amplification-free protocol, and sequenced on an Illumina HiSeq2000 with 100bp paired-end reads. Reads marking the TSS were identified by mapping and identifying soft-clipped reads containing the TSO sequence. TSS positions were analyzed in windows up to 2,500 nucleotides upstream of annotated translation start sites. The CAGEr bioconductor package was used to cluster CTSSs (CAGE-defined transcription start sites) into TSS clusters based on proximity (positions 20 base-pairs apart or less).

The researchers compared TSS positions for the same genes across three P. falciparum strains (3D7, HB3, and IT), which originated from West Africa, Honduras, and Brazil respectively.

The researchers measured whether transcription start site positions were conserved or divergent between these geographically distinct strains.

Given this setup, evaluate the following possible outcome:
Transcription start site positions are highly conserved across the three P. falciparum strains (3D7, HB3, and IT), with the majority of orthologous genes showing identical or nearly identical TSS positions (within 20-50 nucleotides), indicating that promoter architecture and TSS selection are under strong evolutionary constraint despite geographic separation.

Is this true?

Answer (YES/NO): NO